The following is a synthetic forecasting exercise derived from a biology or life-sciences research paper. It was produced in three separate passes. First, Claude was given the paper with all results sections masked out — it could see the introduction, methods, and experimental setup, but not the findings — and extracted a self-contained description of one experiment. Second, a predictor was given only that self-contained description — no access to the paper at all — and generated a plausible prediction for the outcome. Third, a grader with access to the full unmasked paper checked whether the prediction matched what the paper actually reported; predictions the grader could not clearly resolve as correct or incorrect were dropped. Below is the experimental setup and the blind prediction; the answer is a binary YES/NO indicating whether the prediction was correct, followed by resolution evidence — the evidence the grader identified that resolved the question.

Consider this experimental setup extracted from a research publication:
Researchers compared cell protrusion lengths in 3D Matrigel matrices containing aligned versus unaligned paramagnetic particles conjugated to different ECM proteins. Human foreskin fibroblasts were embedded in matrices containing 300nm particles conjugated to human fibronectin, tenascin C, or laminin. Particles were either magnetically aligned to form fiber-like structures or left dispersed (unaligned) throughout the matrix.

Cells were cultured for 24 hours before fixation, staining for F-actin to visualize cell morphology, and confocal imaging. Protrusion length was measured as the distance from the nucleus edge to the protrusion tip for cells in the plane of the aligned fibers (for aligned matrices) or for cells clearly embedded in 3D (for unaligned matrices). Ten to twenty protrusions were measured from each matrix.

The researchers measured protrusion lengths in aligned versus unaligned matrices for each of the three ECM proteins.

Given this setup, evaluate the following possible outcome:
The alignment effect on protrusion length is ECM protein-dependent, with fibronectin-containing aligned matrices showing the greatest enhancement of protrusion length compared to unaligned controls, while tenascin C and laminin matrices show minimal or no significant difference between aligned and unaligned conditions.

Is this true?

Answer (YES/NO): NO